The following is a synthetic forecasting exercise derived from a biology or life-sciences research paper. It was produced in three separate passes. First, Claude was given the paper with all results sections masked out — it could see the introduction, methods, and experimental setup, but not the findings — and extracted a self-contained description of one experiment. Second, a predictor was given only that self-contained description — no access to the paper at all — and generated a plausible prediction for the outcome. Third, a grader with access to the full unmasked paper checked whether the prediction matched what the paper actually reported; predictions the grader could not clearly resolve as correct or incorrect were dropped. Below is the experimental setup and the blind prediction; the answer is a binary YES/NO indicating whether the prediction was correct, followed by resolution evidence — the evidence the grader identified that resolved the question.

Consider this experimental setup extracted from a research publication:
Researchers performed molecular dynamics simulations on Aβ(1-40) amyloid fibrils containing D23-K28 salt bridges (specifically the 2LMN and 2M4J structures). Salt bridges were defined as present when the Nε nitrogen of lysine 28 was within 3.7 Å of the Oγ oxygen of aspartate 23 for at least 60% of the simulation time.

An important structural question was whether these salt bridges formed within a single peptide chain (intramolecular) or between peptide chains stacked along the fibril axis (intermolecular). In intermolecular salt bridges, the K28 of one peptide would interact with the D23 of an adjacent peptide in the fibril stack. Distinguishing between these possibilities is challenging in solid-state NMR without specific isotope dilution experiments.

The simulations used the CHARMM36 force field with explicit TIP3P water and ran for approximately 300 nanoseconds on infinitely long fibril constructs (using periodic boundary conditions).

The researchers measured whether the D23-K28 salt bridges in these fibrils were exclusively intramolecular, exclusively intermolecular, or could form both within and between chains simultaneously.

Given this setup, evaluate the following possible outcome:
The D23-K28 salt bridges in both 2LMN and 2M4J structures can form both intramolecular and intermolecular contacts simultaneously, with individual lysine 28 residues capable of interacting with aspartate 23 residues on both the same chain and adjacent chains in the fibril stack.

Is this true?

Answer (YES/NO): YES